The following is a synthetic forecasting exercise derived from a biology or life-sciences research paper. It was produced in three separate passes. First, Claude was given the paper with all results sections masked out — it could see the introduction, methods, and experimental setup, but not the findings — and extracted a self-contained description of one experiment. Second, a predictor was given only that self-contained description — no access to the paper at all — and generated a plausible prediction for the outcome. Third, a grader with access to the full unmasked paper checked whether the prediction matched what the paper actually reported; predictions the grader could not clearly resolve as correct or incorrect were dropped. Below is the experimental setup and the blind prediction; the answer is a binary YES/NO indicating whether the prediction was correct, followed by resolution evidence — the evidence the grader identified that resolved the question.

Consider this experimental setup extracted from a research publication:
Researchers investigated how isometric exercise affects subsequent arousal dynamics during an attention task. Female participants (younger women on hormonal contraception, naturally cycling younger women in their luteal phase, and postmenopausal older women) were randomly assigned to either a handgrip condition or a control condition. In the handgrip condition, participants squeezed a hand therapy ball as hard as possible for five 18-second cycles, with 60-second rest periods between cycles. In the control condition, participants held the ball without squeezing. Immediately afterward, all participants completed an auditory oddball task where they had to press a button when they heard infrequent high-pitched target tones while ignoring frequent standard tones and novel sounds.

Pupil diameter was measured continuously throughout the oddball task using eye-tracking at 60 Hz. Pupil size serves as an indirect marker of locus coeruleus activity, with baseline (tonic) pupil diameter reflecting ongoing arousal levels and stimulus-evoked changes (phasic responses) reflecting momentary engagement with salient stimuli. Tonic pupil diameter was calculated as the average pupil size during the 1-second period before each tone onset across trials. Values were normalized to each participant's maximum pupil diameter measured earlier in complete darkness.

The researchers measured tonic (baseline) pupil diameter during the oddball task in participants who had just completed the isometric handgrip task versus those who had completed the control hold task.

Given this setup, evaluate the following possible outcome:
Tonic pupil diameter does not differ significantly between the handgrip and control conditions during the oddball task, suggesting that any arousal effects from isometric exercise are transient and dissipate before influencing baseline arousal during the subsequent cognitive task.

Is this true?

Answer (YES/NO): NO